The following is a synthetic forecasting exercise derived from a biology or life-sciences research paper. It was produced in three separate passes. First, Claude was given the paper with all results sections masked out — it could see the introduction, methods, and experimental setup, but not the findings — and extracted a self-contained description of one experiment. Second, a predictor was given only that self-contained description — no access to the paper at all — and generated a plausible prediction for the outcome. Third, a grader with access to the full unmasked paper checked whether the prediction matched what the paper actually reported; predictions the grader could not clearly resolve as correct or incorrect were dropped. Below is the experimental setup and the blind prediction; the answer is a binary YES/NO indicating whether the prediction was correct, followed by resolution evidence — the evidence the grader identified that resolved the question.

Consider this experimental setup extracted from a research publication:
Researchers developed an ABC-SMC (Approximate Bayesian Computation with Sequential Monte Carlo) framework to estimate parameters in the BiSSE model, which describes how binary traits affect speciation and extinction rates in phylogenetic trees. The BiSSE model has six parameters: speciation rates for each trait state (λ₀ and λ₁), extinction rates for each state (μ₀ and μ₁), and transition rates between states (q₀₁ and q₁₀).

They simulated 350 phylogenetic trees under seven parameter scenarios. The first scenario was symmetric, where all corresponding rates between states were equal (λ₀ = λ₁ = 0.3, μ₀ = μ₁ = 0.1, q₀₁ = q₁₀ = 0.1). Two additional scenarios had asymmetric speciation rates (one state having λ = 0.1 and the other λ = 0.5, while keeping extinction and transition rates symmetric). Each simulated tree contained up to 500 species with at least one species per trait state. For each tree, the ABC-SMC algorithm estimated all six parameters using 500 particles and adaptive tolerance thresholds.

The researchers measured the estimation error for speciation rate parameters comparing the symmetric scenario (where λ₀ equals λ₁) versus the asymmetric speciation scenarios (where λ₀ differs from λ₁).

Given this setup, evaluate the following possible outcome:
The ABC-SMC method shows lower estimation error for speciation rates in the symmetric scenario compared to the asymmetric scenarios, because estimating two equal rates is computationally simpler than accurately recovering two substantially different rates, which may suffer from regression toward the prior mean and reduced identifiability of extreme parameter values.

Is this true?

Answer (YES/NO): YES